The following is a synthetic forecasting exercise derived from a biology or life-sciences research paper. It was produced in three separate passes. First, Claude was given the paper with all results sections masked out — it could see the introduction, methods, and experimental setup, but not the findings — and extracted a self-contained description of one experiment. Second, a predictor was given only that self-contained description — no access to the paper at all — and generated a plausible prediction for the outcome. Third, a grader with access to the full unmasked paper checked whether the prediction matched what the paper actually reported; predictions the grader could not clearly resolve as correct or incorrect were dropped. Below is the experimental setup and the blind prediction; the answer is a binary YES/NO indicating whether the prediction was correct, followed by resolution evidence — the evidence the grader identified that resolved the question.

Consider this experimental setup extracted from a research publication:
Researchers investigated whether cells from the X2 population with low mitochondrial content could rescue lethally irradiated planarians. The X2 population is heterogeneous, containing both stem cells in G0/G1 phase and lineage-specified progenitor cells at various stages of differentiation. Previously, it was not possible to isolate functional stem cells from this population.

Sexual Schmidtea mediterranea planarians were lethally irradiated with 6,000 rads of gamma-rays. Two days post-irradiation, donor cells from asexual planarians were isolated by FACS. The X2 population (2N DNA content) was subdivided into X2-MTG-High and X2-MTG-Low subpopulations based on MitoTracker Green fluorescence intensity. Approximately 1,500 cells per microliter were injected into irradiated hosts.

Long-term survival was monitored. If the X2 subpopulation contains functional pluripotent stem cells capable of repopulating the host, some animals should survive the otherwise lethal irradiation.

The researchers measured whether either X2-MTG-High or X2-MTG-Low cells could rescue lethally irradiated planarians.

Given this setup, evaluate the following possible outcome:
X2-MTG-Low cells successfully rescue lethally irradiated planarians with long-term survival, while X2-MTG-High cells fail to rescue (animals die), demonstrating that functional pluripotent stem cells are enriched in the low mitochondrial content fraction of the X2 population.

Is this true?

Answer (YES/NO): YES